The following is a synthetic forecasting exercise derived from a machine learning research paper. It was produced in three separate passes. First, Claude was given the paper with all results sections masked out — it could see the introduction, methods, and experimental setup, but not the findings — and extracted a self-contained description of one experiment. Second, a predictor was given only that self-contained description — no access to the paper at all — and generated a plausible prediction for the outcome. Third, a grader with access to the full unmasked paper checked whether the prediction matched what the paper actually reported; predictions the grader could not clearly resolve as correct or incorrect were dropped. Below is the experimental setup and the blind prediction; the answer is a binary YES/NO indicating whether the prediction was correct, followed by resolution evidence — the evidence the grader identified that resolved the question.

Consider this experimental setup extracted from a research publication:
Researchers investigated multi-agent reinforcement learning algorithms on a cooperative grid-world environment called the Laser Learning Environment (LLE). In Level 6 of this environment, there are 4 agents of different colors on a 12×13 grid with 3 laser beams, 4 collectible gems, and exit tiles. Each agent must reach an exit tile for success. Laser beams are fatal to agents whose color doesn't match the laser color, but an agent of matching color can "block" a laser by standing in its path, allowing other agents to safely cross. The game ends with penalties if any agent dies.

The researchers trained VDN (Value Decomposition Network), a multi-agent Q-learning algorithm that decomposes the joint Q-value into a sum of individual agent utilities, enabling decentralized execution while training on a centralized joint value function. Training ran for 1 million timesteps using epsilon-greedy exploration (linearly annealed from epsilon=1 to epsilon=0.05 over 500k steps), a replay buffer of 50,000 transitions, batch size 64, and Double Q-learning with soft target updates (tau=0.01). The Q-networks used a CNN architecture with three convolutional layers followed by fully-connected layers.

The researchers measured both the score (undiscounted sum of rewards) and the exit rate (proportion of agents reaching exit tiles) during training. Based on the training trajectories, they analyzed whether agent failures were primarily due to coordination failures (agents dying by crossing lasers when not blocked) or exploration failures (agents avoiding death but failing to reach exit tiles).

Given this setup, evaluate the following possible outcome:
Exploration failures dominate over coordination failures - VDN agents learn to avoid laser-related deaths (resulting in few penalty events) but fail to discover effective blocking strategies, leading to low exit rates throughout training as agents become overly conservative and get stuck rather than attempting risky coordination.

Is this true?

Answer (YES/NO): NO